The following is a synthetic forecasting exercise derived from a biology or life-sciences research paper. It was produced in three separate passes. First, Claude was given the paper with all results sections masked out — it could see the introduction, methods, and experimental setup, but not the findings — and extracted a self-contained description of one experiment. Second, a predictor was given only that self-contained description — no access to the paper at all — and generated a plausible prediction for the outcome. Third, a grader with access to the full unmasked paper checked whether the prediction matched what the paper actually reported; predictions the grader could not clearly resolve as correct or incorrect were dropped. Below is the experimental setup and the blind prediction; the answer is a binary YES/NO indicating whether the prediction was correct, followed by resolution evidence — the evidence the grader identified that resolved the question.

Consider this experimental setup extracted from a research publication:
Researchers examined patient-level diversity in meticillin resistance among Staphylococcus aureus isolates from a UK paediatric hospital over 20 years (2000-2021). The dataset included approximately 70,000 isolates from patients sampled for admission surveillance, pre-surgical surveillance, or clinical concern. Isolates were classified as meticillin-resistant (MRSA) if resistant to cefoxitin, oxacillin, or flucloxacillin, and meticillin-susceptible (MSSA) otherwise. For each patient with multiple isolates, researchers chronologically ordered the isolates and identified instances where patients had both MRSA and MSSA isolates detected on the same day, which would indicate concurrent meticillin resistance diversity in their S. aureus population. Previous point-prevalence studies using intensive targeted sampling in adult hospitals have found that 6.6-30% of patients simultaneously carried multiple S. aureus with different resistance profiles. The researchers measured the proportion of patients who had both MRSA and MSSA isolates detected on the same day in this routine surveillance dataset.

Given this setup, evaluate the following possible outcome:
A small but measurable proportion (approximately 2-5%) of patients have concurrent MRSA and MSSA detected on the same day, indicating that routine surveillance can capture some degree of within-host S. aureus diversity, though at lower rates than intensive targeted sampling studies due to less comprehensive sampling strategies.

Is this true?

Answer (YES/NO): YES